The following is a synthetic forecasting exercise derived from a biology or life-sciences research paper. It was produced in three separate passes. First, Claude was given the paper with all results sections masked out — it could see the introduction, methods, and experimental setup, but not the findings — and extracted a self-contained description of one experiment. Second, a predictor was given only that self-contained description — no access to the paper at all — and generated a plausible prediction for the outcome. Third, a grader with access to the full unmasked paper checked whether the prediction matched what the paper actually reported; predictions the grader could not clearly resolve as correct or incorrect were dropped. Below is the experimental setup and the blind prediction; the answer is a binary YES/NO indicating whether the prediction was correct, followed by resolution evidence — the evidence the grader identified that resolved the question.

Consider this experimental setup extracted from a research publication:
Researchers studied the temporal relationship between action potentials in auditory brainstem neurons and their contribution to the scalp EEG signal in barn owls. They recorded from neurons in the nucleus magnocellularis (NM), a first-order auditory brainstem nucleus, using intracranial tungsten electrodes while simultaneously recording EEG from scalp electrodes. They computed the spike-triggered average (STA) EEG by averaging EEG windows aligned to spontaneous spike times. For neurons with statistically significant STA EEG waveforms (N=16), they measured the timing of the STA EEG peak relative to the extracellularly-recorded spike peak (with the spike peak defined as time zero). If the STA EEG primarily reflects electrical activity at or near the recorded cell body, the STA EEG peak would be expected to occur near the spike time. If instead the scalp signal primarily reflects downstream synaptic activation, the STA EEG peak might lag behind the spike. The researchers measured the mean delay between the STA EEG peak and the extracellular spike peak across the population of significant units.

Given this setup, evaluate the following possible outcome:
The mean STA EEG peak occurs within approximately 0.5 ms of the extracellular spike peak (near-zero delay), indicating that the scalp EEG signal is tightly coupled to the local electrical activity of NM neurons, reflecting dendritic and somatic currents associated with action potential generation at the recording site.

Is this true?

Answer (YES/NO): YES